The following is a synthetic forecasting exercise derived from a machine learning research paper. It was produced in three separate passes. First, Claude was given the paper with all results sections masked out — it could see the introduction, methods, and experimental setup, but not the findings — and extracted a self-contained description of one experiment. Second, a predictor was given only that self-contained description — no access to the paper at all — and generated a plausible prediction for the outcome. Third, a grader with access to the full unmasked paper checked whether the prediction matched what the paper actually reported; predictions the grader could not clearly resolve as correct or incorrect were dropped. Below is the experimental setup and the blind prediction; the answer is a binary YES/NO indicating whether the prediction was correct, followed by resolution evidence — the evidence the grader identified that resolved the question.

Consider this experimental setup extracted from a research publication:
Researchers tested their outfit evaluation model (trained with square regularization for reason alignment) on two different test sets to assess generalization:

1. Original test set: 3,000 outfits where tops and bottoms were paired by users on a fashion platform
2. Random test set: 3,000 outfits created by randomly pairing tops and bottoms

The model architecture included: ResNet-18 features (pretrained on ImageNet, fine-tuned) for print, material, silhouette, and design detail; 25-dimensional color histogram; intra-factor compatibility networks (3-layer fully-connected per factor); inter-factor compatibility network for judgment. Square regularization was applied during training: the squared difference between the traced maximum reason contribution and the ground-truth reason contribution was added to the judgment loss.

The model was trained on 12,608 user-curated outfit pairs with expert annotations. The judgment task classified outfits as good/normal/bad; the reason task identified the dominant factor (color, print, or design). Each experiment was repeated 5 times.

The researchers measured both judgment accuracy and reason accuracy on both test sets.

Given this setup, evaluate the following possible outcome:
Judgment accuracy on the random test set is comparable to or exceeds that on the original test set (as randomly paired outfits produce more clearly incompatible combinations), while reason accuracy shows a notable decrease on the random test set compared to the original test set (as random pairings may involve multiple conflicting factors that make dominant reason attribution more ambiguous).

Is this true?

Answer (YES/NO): NO